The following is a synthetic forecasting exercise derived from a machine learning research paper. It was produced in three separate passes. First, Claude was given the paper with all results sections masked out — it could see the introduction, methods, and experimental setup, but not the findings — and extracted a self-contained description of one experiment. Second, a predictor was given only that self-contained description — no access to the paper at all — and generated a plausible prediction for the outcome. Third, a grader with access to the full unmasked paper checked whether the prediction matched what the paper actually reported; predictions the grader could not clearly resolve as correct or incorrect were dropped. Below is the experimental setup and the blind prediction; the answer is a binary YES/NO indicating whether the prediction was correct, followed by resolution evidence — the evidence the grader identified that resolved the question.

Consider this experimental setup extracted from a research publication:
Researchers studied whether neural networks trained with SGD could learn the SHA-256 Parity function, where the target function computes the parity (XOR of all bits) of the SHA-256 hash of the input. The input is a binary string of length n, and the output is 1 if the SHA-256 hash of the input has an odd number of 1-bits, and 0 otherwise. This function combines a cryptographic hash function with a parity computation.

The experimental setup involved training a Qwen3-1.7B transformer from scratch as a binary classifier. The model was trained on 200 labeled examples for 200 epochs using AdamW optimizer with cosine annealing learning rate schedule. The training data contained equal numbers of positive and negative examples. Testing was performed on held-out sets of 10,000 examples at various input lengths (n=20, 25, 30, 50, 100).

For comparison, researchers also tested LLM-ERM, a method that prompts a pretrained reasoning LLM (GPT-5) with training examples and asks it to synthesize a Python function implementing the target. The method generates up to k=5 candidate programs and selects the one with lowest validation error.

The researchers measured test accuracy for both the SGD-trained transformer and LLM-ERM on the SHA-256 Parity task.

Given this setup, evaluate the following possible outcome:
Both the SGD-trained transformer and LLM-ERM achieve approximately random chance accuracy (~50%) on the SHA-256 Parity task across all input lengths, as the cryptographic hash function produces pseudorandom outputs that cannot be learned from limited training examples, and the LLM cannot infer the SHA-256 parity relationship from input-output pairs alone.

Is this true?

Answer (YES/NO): YES